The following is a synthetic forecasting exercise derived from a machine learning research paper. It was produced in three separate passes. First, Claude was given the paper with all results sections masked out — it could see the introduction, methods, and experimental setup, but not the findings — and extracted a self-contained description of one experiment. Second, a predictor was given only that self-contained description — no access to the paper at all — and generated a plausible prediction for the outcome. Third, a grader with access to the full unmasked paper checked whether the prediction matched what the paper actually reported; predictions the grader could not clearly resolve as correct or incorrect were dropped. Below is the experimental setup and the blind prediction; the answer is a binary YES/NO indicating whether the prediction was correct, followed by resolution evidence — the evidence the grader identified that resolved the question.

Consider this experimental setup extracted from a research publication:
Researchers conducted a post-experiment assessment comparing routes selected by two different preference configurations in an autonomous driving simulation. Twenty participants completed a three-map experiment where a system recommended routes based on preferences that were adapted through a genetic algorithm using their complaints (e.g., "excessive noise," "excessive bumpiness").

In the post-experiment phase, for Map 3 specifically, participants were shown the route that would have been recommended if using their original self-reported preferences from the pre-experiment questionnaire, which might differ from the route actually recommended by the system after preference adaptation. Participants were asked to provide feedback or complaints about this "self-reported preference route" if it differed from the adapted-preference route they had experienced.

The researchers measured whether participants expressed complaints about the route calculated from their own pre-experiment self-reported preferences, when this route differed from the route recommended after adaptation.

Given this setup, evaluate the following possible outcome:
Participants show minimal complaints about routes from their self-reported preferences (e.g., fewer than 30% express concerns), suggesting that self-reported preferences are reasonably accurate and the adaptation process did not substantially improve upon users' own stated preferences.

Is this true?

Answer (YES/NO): NO